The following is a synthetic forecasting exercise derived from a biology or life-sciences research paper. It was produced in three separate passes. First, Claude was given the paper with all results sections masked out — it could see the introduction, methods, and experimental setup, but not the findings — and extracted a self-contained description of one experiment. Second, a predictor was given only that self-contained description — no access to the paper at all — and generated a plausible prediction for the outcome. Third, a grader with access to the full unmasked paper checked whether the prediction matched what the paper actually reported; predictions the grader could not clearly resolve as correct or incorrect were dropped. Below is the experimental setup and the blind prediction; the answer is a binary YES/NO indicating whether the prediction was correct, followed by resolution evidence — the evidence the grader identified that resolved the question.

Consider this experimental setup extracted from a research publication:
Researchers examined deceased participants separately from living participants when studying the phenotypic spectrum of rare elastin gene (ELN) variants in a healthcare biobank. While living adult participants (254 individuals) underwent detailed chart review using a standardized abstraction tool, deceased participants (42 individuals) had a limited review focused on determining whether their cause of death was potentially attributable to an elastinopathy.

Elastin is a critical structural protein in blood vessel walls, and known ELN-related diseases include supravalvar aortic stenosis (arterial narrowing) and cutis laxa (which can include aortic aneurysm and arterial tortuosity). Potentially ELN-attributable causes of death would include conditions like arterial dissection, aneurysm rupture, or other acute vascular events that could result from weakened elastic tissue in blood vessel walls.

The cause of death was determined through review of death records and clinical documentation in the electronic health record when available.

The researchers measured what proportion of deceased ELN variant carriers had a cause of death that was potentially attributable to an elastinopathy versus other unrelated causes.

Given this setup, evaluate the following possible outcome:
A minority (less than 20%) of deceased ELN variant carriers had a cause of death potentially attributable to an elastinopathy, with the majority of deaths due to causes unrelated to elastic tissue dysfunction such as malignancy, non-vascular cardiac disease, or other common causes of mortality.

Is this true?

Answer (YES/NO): YES